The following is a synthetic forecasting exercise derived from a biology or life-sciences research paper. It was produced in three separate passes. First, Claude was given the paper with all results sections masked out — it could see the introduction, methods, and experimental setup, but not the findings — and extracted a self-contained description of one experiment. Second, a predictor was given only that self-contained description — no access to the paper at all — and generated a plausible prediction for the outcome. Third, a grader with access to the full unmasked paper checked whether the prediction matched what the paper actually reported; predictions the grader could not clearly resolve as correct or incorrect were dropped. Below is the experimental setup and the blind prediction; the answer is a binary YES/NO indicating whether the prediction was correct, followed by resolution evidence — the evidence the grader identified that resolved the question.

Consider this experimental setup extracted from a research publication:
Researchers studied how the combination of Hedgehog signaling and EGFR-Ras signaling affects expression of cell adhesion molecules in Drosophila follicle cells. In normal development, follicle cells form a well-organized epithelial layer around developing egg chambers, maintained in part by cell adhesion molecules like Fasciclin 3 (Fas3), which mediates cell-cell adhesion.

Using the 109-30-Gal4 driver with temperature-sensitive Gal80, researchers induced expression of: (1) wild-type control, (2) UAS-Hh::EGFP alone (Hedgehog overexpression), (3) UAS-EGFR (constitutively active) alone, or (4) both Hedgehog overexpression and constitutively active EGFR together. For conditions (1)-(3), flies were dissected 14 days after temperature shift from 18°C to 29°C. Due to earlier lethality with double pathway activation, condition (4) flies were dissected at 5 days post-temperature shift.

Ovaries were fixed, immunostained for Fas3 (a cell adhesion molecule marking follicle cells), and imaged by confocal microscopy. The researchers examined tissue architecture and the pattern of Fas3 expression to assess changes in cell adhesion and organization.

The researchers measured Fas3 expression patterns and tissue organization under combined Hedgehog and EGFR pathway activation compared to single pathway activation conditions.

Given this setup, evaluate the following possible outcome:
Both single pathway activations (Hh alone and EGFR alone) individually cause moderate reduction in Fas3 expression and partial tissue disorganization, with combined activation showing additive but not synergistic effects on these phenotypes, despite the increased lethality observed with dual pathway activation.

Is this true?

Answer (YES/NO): NO